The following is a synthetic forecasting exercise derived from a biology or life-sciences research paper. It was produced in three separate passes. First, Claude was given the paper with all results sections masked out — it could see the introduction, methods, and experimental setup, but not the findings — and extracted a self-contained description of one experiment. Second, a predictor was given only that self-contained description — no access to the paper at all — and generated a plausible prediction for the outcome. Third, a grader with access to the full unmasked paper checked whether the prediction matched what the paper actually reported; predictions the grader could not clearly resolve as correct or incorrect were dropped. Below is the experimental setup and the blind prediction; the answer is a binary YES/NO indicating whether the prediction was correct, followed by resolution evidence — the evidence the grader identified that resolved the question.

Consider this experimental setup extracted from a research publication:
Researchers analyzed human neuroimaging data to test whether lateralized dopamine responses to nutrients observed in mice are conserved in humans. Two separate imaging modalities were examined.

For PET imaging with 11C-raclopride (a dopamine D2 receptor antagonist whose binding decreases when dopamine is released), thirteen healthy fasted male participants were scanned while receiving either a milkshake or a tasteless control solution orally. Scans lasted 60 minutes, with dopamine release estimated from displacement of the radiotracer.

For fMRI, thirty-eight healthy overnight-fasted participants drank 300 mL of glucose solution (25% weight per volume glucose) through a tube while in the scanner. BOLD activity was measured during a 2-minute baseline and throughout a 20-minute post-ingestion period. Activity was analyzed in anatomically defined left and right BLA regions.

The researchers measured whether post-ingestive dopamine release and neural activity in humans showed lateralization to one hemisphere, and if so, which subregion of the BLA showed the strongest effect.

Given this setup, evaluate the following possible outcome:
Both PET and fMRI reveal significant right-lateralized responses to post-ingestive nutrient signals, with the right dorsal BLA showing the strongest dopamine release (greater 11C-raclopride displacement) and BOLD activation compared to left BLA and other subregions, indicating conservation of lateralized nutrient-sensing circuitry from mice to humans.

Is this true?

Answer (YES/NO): NO